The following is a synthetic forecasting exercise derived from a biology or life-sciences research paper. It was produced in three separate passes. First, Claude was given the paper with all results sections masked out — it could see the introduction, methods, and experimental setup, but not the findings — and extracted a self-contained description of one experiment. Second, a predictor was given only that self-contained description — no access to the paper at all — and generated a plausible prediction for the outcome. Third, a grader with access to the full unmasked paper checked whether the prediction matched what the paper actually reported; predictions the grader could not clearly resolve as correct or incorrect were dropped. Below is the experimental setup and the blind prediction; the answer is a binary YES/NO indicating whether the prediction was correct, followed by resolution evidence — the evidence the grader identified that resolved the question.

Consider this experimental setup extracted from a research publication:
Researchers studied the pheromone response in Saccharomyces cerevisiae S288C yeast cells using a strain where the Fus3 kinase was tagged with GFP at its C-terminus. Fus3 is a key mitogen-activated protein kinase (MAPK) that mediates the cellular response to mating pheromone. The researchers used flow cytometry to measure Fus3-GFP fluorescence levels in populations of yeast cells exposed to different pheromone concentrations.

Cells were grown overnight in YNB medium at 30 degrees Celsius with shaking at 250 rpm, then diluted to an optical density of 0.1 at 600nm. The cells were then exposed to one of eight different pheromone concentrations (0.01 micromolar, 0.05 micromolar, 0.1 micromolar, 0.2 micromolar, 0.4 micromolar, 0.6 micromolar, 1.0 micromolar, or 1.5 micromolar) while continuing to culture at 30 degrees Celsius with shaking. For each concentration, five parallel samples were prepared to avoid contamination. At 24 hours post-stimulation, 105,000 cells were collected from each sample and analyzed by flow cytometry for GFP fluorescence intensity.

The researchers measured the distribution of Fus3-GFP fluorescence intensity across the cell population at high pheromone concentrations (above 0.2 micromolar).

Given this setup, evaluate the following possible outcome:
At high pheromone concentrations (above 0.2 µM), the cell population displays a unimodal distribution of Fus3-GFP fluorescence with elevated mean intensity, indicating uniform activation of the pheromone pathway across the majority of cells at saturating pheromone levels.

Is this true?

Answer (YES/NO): NO